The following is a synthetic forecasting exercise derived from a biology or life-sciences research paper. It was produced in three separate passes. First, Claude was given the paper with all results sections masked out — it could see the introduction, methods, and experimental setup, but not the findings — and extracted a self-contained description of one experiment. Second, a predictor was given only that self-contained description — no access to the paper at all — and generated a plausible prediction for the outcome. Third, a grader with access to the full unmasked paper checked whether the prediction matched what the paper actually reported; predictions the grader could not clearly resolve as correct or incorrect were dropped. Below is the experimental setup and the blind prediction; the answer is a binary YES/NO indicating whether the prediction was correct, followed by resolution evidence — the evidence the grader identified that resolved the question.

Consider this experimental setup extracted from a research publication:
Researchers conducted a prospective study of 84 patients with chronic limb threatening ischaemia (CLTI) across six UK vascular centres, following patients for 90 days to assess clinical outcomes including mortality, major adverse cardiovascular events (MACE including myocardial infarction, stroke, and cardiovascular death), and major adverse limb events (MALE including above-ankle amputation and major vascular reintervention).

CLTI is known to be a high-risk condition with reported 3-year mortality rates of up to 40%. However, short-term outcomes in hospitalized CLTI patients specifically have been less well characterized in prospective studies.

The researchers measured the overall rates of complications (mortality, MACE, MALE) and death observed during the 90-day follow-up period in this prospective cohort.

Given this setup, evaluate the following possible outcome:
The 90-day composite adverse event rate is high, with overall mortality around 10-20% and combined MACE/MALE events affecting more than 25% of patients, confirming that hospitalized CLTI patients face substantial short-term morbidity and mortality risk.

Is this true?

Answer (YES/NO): NO